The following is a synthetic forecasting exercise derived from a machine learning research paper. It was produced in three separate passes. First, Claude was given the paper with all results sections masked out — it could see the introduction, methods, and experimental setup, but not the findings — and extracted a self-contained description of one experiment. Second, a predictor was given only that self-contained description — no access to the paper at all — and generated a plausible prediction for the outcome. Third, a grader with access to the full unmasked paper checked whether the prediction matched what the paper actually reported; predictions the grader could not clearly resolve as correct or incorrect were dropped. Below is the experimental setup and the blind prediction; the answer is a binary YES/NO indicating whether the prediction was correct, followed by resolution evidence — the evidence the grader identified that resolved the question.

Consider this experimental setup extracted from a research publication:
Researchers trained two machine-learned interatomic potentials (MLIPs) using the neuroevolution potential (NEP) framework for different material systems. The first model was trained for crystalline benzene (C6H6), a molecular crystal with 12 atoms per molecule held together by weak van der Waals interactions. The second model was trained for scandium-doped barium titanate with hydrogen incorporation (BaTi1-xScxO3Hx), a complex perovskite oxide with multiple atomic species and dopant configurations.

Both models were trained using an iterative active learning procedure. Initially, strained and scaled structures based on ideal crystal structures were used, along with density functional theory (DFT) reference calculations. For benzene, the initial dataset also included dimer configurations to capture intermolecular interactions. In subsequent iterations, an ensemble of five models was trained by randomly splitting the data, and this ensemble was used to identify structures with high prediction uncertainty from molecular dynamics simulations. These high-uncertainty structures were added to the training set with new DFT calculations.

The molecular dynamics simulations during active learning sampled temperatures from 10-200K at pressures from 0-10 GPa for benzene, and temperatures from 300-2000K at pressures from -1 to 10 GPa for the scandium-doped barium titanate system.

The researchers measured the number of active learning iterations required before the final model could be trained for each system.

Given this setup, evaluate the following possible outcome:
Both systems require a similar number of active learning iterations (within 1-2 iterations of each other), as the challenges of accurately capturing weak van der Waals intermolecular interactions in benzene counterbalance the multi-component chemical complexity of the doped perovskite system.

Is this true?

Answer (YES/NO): NO